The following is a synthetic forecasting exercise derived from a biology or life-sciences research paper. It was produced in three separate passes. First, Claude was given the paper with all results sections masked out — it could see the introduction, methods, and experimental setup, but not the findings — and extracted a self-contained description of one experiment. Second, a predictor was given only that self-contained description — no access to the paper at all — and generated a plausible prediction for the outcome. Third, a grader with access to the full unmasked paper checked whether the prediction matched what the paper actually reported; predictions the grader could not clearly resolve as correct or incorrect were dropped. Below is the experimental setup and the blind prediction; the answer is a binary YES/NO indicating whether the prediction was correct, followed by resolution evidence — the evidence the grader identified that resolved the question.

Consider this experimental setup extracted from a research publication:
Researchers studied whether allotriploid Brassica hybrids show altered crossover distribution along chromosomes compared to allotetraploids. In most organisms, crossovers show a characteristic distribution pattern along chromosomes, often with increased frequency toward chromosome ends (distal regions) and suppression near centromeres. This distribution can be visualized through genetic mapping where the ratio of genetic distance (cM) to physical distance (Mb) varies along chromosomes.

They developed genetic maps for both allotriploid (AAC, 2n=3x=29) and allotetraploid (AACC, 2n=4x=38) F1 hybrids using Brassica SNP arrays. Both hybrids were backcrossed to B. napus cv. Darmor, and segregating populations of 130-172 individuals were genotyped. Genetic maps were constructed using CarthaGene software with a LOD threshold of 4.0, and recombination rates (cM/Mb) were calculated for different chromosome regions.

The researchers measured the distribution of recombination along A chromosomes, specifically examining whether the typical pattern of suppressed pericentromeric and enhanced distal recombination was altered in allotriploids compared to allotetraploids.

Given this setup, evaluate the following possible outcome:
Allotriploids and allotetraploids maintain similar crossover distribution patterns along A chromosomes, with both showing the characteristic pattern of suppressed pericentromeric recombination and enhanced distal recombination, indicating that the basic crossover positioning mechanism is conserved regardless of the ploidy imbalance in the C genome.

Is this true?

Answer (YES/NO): NO